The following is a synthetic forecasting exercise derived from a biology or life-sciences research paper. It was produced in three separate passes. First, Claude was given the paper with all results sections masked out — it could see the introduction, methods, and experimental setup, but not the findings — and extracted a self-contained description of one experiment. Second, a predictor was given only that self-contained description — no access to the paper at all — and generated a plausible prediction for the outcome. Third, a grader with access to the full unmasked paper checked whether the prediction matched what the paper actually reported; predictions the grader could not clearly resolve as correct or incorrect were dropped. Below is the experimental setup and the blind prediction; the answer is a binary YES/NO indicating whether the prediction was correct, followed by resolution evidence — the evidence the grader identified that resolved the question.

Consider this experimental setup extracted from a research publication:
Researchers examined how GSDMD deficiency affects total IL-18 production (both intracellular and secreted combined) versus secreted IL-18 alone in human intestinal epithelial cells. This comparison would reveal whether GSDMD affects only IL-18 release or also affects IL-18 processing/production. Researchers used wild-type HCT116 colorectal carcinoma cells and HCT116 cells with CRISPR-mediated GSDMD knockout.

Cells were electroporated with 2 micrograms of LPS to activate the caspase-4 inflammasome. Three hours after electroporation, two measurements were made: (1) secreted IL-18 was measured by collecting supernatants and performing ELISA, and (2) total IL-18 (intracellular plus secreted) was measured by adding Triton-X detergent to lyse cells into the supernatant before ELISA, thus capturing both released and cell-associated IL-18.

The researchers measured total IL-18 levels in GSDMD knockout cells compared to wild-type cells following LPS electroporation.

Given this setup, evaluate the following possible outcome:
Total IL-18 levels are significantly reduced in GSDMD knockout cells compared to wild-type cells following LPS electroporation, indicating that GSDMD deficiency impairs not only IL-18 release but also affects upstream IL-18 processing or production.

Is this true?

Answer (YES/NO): NO